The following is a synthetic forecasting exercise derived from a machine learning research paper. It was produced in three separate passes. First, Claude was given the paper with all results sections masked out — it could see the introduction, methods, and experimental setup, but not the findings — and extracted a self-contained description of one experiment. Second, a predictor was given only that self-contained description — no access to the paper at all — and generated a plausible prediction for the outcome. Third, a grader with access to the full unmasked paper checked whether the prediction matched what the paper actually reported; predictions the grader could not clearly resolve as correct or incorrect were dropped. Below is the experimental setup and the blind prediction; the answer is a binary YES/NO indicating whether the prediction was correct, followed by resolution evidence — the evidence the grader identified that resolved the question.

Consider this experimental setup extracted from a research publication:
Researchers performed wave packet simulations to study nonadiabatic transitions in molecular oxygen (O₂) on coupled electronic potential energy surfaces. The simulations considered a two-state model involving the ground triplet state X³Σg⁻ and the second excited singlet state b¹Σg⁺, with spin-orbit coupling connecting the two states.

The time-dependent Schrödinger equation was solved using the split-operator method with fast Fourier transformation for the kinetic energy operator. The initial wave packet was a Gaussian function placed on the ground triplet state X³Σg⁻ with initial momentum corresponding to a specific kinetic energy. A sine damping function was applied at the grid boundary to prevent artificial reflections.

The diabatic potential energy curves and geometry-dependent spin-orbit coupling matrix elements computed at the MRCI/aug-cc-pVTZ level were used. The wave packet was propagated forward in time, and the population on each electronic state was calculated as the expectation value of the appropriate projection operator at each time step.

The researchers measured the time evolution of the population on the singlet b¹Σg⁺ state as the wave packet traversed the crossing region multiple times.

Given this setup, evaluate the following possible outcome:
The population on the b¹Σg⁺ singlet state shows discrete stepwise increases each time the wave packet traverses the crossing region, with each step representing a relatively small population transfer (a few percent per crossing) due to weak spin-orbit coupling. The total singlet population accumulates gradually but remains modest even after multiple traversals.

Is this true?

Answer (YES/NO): NO